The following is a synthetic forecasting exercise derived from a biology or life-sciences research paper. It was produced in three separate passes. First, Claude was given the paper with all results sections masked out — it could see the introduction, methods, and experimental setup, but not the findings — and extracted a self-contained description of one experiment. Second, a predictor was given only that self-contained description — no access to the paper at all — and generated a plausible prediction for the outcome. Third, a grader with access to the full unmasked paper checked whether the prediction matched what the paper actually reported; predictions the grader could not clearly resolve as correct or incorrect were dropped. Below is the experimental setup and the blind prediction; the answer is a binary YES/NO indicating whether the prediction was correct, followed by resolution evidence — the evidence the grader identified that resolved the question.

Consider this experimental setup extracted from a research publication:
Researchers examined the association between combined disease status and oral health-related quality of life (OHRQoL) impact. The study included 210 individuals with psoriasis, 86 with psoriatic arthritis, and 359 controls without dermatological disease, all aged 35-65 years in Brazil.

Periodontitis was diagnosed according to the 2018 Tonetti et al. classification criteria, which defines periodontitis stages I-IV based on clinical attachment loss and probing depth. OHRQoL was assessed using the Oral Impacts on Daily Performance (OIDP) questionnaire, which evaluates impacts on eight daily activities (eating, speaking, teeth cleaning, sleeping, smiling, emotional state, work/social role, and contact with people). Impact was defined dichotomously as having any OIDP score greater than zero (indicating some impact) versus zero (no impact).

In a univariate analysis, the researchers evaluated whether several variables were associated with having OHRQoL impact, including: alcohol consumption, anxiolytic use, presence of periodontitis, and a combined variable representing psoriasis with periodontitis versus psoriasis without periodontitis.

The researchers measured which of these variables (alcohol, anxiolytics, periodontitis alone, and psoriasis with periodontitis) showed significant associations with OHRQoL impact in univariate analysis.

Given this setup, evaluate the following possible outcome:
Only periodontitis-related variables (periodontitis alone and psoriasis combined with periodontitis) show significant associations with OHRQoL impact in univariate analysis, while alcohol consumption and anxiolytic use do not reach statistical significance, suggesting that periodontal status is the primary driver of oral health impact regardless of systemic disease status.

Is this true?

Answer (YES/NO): NO